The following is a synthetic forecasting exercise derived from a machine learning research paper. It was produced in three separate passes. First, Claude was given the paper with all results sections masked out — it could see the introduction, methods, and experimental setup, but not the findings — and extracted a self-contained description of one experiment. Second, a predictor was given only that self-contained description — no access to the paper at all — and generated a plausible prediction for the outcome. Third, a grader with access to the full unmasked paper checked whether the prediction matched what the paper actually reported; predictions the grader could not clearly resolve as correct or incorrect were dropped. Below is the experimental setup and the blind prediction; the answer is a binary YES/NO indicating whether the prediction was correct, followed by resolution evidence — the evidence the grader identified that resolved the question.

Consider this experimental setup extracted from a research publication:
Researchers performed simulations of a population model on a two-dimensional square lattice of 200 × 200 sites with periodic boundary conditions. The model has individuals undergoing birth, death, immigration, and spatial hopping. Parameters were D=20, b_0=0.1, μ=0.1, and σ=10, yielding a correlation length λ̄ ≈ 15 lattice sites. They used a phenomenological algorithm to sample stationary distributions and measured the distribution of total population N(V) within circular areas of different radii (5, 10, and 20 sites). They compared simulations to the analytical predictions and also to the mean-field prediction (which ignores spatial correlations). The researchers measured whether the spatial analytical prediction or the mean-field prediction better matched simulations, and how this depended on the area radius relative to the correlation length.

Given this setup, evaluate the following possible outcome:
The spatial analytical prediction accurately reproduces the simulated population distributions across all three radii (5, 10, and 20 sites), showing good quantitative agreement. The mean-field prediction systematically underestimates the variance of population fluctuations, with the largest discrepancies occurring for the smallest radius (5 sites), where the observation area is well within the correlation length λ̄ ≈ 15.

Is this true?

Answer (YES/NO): NO